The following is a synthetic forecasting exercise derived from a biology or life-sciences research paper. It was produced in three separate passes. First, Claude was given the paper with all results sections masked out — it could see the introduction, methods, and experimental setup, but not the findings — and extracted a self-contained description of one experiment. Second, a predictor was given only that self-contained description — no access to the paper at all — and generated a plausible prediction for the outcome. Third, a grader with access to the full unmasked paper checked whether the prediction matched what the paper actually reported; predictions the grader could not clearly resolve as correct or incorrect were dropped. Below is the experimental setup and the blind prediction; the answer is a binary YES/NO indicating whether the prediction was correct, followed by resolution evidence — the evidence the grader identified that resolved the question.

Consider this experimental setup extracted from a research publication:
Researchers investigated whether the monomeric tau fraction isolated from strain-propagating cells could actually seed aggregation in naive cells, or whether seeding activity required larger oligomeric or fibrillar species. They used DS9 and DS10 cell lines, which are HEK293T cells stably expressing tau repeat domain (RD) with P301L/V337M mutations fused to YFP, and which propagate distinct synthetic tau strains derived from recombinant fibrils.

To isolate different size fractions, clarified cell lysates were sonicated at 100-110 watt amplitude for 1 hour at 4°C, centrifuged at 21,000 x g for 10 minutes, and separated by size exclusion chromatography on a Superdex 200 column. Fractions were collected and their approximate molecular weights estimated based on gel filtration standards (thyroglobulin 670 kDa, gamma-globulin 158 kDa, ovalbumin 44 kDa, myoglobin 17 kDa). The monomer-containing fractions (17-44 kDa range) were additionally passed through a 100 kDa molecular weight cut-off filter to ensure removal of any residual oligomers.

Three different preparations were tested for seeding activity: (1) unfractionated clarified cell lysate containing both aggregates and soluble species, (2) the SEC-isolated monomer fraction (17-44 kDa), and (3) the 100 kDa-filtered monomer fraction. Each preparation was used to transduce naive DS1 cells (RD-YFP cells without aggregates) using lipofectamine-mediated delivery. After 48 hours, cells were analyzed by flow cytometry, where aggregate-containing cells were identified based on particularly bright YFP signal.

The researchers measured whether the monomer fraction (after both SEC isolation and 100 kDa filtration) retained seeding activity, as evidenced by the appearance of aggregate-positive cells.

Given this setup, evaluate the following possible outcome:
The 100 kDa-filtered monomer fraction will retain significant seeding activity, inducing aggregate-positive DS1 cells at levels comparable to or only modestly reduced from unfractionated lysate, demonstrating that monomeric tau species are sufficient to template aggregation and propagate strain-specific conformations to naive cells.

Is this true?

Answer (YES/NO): YES